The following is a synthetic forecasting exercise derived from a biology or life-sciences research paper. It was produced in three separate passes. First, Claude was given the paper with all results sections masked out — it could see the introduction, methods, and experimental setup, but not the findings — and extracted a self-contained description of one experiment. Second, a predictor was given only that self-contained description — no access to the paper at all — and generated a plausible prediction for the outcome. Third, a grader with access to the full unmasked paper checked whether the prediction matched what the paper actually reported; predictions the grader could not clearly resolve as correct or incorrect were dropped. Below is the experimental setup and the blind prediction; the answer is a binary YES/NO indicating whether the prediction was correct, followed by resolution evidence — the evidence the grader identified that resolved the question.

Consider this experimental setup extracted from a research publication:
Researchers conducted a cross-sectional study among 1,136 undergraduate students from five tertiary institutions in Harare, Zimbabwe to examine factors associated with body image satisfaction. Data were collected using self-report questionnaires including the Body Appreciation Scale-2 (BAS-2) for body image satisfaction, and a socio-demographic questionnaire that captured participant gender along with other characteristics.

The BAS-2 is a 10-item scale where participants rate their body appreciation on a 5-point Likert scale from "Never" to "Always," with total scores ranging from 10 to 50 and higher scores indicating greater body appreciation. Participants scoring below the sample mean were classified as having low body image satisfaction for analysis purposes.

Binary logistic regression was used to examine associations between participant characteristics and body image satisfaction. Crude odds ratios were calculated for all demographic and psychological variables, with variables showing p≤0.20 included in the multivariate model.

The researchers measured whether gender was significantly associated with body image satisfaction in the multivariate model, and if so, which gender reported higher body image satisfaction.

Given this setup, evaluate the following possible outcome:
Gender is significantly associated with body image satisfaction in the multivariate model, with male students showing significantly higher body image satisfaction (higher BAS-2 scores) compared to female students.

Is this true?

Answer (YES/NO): NO